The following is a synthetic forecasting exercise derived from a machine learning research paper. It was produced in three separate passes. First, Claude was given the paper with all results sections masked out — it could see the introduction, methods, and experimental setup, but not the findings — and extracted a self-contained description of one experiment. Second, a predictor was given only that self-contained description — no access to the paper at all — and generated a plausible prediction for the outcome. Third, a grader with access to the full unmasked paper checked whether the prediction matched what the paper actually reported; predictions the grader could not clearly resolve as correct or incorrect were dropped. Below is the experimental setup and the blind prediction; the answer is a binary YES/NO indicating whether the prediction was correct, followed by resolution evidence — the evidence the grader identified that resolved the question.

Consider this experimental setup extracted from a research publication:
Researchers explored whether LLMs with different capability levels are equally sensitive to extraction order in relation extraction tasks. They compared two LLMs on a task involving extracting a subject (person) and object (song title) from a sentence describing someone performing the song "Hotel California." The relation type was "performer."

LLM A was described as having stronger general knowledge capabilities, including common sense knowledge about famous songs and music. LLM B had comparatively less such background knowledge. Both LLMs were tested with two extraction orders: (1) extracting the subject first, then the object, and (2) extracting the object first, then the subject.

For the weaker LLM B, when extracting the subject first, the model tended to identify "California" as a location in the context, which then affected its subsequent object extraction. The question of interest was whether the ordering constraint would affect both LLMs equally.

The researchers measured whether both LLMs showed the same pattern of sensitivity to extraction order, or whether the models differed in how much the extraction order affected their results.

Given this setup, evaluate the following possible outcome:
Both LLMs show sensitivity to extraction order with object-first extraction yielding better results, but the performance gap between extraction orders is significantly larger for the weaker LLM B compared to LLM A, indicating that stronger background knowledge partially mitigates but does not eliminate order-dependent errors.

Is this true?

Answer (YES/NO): NO